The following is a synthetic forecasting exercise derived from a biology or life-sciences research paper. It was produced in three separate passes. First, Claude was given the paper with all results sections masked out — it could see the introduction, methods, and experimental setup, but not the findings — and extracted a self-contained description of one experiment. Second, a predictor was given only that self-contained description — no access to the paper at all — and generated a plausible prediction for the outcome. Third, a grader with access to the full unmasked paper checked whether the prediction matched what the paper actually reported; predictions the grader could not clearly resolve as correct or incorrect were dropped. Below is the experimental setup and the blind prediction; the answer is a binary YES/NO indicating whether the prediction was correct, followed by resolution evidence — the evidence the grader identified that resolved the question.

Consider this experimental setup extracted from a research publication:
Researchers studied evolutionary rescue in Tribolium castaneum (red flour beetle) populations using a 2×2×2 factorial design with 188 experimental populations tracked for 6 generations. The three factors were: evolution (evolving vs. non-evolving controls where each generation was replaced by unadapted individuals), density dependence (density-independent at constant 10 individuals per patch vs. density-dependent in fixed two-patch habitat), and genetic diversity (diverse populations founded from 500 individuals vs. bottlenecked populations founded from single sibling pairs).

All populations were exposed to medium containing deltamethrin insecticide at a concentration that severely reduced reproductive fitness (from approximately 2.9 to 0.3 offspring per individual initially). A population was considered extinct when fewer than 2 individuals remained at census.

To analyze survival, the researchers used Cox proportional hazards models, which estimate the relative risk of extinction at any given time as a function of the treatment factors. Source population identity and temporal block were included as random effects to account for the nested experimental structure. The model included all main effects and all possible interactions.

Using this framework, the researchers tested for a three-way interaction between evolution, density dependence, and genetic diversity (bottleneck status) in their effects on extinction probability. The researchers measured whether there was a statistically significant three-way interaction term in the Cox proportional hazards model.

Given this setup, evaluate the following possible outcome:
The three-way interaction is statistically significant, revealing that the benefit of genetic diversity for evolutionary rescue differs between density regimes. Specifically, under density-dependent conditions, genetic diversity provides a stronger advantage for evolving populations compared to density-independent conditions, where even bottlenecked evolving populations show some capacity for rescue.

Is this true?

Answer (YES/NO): NO